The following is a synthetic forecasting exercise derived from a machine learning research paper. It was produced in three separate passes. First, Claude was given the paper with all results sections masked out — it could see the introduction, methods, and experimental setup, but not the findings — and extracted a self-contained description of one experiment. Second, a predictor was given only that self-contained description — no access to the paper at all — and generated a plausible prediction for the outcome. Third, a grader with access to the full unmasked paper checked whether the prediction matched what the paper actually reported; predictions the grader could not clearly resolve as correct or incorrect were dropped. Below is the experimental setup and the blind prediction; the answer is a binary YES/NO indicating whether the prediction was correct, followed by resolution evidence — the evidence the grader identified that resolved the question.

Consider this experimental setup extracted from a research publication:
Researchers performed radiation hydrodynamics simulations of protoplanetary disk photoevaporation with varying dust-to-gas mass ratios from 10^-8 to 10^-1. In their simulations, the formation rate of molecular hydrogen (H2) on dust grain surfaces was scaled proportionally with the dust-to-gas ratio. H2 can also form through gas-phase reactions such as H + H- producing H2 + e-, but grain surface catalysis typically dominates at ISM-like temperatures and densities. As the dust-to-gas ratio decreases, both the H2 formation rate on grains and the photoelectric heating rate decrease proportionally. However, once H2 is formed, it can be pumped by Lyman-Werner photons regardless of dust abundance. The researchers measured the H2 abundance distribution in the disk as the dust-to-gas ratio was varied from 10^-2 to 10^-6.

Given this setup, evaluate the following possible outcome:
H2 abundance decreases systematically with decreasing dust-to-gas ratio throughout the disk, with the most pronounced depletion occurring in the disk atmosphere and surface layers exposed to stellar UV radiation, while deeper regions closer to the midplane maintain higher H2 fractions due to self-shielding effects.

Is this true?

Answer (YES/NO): NO